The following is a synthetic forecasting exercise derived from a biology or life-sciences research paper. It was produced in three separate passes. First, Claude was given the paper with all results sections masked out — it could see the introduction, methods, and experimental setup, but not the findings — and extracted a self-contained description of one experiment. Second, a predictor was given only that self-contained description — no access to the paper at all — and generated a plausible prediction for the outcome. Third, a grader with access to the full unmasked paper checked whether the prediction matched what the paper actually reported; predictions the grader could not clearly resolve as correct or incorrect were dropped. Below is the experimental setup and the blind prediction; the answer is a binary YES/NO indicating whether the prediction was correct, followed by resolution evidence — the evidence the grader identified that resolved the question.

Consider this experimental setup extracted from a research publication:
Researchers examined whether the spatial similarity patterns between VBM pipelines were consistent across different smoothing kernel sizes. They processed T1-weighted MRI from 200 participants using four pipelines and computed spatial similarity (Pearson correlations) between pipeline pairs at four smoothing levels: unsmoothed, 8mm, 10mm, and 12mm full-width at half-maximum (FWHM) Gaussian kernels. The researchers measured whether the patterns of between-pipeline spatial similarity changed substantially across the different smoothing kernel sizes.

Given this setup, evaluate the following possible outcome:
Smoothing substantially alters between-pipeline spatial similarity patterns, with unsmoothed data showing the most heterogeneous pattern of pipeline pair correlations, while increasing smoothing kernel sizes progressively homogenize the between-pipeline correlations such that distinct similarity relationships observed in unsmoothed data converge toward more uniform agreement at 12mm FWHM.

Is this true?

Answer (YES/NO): NO